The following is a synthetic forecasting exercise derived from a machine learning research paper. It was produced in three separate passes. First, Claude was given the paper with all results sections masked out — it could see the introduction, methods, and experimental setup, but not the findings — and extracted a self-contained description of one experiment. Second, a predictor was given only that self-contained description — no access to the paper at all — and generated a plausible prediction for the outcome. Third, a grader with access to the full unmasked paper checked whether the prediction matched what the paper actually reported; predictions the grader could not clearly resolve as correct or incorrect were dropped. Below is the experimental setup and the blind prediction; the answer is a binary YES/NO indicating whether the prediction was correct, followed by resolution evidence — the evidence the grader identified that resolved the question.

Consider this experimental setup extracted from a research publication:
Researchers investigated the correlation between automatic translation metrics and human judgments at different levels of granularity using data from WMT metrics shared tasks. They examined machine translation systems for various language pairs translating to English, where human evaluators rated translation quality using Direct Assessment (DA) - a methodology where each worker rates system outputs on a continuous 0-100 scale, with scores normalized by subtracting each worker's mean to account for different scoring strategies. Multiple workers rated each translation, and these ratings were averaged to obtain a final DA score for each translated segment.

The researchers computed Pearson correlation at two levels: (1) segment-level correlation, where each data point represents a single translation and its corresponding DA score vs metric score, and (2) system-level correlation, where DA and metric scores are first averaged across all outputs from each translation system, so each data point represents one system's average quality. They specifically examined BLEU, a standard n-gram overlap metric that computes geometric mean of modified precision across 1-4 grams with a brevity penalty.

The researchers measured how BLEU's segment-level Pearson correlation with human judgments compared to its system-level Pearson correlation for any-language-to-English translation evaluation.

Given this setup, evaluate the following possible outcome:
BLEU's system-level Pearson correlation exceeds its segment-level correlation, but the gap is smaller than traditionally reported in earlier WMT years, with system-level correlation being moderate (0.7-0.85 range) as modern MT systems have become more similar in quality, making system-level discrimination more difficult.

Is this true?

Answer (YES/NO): NO